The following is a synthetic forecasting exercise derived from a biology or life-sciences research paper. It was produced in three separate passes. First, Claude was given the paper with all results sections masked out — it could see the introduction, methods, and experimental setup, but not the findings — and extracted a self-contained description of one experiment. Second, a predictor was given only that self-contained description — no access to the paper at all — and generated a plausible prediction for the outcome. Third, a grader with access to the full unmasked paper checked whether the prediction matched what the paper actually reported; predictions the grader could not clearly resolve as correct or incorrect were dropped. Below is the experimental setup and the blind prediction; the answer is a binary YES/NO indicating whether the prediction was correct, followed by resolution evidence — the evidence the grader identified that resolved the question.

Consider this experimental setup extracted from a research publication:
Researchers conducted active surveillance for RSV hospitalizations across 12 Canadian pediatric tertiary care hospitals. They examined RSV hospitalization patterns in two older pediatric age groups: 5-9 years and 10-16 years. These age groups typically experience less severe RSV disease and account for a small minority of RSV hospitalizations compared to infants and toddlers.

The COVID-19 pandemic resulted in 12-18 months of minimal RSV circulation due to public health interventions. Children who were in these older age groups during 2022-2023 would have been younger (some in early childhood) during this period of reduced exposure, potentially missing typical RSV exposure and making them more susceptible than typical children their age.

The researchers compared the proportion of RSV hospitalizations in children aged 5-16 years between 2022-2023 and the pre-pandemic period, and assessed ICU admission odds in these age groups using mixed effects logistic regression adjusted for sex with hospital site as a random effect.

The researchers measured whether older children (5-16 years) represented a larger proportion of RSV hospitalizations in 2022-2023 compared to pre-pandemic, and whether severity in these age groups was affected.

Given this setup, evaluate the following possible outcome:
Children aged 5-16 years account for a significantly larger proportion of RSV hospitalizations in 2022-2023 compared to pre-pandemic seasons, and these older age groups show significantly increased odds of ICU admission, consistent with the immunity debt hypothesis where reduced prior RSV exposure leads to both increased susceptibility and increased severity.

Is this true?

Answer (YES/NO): NO